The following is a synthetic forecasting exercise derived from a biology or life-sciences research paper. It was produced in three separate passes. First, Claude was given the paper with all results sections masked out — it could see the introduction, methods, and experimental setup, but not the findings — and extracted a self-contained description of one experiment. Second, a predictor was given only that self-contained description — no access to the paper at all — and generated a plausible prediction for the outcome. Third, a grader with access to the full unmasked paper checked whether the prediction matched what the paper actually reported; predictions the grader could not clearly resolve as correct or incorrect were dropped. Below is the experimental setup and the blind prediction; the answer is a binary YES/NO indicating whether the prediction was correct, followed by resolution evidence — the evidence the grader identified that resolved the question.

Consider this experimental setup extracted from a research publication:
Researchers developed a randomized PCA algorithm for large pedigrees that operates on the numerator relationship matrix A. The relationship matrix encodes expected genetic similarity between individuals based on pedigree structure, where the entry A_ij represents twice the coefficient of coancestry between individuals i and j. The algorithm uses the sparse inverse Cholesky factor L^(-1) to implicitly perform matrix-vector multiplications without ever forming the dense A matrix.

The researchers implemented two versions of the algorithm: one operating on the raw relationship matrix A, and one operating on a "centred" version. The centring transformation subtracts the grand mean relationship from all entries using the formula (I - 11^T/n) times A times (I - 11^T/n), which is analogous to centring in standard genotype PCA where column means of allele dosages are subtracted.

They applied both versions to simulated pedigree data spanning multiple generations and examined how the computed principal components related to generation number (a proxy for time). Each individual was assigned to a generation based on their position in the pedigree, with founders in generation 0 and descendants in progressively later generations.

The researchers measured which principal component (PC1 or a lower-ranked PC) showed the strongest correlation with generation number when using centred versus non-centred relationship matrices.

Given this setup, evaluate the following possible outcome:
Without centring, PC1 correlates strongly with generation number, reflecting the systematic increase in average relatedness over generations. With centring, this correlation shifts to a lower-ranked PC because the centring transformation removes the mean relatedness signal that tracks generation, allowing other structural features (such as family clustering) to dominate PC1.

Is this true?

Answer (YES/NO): YES